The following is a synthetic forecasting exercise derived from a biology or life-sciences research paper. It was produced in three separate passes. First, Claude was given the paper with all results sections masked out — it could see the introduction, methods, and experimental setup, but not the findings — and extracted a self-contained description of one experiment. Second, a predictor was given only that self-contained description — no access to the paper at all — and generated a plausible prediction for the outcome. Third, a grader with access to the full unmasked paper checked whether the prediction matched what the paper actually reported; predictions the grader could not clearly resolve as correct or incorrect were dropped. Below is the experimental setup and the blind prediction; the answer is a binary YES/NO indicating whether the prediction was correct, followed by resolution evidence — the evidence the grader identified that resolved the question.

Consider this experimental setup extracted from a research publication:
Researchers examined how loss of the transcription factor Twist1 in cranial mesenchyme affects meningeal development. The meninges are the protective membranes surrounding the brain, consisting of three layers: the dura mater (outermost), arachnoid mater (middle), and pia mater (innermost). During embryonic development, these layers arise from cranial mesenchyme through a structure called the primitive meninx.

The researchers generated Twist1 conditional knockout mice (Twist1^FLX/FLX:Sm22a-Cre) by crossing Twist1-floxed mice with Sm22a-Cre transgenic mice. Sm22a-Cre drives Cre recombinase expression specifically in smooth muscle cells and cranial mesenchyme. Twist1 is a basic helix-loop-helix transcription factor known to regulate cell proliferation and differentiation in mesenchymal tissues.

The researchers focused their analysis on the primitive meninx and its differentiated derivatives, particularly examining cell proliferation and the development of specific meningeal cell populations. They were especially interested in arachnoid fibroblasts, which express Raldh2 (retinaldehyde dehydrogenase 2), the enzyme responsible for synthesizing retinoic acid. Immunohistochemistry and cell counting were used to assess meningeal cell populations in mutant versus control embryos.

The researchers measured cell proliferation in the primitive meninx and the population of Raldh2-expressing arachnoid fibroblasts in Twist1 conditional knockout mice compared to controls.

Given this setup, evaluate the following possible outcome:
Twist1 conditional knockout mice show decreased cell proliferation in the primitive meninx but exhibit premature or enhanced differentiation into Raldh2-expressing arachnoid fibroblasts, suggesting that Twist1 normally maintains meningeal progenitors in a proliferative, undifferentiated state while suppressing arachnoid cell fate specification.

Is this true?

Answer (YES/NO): NO